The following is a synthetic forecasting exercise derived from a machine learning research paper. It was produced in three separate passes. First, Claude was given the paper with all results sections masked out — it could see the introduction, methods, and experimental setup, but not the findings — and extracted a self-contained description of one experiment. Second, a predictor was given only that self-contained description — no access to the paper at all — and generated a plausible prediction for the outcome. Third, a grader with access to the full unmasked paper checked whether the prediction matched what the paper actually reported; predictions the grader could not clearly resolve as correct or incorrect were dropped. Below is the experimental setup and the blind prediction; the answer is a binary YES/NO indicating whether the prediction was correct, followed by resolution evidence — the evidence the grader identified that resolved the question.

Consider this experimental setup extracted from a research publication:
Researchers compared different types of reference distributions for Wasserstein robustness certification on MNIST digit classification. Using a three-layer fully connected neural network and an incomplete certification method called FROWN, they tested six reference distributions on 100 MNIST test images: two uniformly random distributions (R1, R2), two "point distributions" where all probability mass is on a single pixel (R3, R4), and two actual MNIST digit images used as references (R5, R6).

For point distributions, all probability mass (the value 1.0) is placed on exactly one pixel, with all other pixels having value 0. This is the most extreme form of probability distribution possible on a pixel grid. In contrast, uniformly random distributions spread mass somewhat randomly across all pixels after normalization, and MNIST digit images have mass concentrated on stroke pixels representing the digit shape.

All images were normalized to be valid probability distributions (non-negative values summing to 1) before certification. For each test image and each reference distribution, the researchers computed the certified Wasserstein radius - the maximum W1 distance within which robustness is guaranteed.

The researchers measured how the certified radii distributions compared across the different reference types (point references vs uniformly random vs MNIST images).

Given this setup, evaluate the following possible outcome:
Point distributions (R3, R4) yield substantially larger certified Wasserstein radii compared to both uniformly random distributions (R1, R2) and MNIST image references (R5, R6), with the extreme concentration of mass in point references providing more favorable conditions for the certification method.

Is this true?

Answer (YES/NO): NO